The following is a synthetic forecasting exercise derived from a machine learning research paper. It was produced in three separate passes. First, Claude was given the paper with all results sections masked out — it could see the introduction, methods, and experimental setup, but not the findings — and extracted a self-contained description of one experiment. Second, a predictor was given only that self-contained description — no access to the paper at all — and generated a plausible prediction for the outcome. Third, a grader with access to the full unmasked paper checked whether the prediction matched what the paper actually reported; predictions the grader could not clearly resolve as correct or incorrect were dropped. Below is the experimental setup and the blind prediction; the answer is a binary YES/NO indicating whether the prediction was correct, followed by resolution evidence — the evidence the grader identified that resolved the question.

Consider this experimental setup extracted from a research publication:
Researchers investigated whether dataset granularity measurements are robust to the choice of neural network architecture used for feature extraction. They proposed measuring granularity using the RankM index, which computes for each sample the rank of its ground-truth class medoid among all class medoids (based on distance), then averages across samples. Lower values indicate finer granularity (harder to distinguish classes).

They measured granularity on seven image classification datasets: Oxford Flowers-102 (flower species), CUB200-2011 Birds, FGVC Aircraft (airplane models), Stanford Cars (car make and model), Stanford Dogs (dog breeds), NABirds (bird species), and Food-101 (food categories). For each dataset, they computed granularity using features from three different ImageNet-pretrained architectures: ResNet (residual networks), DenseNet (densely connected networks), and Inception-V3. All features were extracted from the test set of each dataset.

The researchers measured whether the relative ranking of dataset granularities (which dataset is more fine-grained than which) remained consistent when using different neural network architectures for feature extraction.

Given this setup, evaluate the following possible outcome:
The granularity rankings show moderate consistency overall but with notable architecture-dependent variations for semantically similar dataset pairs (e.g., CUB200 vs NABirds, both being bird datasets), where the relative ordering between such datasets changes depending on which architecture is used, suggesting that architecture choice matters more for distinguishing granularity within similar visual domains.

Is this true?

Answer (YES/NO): NO